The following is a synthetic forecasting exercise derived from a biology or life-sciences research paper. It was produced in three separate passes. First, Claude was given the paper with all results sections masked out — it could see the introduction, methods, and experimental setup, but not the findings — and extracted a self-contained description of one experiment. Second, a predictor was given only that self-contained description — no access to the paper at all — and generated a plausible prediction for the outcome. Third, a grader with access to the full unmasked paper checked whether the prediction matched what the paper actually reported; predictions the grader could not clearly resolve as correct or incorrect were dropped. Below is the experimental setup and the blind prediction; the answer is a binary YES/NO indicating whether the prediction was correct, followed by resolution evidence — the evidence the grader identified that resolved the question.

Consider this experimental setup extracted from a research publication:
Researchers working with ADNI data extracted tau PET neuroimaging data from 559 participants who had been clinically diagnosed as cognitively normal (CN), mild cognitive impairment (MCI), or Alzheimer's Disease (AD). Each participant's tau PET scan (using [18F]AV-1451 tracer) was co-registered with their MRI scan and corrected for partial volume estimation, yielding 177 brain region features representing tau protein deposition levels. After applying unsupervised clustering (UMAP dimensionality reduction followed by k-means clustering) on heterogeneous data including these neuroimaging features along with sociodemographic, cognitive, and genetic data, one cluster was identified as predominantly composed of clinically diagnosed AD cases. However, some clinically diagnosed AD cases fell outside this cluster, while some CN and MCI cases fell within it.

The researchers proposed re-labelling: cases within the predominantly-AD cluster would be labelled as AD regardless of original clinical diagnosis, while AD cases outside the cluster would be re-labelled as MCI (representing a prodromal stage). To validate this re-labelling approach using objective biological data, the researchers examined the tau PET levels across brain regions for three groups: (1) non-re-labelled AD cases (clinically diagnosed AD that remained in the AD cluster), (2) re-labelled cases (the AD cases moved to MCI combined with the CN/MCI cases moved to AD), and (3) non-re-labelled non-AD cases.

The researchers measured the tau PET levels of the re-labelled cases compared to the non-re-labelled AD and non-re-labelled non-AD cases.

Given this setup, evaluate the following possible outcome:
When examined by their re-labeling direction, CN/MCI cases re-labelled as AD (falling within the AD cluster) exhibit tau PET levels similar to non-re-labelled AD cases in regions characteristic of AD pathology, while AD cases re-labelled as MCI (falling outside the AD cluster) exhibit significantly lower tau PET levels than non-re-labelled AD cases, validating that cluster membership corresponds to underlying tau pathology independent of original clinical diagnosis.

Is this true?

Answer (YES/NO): NO